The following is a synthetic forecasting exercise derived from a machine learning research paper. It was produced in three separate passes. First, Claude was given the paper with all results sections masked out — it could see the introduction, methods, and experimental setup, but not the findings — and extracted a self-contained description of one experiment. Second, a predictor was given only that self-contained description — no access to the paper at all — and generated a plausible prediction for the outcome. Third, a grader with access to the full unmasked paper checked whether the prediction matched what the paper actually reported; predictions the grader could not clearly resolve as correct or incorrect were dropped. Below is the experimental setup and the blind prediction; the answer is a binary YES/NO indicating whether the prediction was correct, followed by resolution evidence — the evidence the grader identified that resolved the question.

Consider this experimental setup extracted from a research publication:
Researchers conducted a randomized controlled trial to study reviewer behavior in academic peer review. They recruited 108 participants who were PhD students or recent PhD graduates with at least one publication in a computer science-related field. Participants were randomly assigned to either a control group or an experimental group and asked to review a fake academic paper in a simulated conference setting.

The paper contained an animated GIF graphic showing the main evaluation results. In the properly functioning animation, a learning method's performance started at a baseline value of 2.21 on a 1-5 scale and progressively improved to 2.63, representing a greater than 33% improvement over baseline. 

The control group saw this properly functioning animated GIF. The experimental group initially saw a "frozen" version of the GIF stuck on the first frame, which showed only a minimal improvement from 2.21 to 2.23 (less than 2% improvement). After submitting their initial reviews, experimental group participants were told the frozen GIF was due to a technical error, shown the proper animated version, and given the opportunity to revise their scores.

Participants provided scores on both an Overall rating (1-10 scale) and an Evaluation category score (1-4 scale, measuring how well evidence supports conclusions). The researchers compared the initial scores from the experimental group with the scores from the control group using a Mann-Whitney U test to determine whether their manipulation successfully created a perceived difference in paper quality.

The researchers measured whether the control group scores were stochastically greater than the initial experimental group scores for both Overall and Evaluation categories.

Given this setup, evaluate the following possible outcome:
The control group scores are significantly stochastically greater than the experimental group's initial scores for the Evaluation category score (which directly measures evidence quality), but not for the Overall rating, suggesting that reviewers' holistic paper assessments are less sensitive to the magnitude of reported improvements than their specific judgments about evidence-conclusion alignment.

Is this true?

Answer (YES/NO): YES